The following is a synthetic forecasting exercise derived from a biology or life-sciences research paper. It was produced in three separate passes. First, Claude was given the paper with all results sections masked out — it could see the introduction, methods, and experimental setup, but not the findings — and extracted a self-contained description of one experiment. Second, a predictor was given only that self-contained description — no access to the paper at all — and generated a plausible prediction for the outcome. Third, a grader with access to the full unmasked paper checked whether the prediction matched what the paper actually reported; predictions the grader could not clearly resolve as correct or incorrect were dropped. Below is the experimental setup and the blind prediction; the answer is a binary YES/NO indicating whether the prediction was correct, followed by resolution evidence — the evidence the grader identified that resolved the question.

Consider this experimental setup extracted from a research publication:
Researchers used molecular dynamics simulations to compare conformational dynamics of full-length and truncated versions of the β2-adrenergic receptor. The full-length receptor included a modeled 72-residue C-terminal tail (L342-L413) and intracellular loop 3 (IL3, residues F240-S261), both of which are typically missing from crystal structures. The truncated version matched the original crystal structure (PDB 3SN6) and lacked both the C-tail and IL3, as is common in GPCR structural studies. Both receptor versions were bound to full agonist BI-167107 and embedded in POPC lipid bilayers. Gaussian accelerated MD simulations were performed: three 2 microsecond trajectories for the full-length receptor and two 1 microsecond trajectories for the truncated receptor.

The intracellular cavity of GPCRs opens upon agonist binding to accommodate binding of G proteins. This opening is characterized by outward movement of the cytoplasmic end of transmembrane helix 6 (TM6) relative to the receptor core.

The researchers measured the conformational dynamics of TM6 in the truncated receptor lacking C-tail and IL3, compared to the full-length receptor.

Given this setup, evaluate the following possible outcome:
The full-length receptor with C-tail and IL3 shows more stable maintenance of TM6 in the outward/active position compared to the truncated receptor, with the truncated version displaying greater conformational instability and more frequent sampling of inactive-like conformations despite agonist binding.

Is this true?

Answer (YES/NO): YES